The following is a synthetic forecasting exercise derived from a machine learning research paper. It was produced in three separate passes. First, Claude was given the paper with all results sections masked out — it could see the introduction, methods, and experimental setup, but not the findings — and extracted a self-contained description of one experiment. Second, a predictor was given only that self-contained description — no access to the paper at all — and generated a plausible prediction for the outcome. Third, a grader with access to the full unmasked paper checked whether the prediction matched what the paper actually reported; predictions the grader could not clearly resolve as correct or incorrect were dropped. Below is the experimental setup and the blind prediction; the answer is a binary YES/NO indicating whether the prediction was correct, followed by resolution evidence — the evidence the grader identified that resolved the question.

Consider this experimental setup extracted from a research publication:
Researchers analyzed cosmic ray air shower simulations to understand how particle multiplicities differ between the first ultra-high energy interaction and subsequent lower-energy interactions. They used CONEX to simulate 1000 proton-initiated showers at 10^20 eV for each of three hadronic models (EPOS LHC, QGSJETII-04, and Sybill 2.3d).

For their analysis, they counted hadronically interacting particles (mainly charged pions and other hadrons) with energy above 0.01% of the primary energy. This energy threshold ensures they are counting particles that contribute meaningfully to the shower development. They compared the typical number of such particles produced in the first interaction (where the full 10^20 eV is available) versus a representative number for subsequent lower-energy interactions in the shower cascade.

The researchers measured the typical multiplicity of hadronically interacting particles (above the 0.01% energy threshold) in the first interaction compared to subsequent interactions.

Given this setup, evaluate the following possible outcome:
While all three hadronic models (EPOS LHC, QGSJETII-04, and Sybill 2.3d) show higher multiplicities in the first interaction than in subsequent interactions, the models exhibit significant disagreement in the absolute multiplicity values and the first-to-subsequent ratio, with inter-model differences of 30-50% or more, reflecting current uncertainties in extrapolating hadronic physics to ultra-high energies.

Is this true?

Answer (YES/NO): NO